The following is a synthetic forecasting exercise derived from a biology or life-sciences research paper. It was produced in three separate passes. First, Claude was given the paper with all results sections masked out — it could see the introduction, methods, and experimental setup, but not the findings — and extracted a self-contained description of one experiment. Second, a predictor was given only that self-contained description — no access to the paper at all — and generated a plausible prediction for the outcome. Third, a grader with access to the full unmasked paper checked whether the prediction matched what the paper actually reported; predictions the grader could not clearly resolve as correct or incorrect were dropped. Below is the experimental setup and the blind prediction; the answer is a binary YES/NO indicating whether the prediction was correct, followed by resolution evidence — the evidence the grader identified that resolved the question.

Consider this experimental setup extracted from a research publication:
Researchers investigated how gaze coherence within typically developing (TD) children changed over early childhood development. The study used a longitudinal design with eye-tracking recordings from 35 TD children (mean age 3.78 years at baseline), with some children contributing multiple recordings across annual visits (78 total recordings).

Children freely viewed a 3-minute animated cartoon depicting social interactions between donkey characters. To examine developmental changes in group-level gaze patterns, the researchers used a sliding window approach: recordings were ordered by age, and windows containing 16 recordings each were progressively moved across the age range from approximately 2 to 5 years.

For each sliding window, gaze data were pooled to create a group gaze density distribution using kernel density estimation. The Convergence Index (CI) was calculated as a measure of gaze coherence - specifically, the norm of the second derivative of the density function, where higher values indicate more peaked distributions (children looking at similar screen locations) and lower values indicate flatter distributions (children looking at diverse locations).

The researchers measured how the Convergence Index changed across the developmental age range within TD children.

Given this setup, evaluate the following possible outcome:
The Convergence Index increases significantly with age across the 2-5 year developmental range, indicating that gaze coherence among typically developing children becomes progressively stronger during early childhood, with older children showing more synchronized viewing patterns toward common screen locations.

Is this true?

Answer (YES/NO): YES